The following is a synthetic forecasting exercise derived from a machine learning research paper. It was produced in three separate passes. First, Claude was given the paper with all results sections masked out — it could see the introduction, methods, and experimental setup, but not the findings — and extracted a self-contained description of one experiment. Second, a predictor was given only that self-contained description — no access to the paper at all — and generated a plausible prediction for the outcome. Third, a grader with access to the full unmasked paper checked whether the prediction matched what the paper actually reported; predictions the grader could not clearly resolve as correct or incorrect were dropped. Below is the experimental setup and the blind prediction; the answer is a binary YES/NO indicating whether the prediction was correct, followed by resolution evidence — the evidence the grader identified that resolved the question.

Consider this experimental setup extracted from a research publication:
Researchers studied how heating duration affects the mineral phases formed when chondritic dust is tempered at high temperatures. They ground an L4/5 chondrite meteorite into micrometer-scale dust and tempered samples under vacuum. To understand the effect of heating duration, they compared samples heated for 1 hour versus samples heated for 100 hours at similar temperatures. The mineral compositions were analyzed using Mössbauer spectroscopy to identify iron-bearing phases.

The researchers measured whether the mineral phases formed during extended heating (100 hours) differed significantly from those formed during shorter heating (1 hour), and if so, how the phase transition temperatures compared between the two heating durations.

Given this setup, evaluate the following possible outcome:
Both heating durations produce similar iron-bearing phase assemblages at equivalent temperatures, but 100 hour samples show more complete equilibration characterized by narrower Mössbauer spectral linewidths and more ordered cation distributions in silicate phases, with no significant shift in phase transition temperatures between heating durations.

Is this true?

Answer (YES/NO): NO